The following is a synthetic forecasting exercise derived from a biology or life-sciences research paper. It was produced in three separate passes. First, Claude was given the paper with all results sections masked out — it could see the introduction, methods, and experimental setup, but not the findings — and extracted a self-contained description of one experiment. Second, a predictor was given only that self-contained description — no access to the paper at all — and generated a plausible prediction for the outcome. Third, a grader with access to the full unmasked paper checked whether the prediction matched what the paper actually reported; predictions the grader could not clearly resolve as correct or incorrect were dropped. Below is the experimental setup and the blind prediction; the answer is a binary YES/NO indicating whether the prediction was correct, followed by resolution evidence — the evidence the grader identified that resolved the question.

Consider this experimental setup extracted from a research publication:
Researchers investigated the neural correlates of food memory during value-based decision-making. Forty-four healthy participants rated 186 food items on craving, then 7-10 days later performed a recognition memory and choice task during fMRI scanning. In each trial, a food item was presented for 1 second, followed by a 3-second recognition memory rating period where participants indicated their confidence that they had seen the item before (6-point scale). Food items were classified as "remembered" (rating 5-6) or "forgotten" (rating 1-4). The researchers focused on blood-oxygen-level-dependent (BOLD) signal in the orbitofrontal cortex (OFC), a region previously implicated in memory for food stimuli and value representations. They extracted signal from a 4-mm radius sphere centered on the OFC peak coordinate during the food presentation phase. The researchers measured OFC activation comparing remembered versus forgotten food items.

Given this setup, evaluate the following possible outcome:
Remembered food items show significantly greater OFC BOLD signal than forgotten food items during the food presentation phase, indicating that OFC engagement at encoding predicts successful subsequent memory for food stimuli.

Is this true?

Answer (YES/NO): YES